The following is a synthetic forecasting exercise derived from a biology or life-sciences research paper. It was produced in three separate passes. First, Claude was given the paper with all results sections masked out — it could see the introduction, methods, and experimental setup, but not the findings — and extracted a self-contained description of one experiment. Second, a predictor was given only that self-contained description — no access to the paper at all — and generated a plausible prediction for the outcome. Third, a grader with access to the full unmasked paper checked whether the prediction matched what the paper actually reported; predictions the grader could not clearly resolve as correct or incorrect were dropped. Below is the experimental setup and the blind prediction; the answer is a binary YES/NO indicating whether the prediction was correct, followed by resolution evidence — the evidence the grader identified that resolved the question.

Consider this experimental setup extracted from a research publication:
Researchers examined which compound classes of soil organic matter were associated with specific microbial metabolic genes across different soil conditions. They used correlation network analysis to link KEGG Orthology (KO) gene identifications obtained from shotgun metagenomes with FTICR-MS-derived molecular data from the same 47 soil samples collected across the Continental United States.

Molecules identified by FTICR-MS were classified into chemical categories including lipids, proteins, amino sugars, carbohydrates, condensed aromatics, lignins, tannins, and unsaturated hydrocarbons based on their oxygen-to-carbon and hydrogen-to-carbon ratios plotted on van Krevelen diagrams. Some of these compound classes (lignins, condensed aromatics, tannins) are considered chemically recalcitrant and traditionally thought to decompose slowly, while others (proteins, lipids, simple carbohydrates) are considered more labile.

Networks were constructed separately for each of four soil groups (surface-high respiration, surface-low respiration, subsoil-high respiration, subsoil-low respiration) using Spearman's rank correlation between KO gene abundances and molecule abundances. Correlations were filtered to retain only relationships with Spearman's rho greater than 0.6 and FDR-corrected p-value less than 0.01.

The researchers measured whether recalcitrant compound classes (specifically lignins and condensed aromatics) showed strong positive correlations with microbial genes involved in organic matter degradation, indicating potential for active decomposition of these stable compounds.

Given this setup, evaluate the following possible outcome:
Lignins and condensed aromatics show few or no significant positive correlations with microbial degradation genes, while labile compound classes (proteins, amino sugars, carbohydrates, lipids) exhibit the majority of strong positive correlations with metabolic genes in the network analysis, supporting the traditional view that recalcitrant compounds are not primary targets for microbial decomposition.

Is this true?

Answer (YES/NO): NO